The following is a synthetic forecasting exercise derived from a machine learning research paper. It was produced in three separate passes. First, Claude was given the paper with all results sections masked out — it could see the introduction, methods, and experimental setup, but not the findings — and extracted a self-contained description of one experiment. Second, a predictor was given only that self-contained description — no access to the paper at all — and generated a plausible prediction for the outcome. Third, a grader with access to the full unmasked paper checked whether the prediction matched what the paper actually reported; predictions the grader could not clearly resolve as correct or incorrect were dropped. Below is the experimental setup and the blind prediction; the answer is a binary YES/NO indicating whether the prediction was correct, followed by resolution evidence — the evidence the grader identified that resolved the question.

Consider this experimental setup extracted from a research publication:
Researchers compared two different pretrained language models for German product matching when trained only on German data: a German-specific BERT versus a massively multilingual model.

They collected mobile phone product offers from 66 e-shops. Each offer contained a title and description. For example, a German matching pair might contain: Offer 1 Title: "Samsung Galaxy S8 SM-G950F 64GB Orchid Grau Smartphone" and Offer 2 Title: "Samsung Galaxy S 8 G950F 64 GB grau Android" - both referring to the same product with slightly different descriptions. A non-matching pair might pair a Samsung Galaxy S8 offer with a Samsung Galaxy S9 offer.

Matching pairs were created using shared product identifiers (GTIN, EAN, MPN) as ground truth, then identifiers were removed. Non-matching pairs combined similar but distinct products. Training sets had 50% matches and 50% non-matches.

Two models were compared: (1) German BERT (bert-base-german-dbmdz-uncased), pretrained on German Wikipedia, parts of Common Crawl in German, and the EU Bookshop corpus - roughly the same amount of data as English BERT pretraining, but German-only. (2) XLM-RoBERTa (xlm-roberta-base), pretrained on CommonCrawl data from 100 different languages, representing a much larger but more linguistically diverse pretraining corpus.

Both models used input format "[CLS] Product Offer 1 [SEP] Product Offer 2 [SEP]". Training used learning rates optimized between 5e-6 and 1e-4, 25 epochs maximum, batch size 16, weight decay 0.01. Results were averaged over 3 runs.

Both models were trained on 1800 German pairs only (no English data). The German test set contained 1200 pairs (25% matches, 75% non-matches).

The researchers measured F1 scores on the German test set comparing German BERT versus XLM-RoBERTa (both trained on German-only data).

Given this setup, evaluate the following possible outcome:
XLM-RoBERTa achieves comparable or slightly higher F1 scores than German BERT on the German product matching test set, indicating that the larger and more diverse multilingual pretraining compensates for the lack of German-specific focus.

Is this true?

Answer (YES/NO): YES